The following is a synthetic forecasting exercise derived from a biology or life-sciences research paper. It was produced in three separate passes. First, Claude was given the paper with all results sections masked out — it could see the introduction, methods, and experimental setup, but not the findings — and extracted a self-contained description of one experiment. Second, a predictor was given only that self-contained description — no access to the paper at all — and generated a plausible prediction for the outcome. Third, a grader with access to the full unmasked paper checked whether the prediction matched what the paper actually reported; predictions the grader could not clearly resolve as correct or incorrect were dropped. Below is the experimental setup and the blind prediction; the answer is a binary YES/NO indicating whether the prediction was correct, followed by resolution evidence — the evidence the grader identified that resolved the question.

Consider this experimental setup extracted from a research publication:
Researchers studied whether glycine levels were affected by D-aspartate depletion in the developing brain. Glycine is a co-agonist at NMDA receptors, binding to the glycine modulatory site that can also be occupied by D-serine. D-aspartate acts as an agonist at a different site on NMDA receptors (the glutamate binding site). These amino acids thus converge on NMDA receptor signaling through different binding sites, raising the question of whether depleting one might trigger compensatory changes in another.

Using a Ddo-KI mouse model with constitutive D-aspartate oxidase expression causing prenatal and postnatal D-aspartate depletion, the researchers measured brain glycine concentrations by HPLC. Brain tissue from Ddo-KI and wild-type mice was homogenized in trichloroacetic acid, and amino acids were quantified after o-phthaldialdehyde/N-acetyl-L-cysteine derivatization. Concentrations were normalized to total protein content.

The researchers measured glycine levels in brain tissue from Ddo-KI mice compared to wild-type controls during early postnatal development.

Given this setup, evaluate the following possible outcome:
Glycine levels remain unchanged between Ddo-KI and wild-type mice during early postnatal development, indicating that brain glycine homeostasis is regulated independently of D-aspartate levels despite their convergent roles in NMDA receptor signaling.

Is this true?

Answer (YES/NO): YES